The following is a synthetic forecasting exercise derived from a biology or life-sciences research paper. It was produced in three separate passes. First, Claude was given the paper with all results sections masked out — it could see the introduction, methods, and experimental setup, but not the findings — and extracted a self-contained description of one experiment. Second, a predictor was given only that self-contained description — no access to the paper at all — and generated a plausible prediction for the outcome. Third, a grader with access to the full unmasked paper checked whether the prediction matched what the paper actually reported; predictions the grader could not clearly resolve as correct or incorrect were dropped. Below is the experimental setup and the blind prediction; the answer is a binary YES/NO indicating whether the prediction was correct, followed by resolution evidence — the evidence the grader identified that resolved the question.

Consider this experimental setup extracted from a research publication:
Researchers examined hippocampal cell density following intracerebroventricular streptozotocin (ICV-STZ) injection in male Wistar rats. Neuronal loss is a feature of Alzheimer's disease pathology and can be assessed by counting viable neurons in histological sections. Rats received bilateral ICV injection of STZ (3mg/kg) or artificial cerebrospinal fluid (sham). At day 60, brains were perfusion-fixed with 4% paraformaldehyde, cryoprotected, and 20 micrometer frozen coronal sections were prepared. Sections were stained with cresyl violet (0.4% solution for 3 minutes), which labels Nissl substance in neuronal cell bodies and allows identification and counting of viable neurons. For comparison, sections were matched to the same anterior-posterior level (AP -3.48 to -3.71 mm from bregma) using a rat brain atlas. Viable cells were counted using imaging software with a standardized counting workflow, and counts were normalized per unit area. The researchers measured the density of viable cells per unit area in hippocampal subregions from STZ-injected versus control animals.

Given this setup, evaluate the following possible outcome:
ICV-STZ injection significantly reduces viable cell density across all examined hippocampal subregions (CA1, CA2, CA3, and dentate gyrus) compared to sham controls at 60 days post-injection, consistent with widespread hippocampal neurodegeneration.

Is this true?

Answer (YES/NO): NO